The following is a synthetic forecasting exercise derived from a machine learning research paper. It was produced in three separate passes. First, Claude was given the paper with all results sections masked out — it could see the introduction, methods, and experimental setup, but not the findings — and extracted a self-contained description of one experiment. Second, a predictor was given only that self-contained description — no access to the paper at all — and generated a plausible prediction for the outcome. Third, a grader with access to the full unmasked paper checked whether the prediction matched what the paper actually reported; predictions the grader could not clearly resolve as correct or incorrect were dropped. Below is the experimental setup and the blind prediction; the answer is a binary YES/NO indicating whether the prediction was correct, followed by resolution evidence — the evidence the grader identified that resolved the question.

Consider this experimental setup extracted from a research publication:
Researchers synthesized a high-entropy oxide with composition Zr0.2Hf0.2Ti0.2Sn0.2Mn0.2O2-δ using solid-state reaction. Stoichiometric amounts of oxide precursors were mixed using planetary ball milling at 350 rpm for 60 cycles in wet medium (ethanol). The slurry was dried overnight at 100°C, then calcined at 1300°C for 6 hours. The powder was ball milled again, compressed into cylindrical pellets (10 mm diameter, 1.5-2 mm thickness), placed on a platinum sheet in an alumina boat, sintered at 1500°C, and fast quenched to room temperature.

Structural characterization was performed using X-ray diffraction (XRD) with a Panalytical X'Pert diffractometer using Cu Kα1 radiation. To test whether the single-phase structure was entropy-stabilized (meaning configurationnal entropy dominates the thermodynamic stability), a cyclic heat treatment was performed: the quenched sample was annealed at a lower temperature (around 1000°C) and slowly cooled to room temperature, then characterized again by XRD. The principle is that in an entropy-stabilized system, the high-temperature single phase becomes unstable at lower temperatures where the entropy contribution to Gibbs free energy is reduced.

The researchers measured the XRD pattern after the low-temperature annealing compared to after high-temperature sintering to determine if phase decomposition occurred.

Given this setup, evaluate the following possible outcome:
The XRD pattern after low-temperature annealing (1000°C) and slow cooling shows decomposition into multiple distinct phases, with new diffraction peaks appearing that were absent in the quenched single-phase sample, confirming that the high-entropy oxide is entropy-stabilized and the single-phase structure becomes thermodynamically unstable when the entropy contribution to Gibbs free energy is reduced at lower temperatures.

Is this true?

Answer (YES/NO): NO